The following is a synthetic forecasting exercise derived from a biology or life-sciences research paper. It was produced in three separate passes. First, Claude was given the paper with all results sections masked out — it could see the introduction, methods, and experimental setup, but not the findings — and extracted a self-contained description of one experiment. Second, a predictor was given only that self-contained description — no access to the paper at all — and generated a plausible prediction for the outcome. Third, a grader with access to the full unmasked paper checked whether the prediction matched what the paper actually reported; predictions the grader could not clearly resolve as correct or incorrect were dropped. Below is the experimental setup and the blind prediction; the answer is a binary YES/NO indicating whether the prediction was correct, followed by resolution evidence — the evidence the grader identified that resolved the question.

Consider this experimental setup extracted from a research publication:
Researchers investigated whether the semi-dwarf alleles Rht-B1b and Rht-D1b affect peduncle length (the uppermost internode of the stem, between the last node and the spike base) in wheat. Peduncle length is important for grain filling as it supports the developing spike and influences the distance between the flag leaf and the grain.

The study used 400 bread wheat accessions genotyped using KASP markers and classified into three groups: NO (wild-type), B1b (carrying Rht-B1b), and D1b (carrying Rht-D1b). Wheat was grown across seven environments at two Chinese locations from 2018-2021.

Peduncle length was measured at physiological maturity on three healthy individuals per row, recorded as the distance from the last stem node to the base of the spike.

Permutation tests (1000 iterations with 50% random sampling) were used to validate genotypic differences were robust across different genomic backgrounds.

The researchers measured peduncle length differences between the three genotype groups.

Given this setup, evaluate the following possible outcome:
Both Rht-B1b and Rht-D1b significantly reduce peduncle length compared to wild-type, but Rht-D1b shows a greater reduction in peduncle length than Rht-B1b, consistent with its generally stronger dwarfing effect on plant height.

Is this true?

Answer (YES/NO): YES